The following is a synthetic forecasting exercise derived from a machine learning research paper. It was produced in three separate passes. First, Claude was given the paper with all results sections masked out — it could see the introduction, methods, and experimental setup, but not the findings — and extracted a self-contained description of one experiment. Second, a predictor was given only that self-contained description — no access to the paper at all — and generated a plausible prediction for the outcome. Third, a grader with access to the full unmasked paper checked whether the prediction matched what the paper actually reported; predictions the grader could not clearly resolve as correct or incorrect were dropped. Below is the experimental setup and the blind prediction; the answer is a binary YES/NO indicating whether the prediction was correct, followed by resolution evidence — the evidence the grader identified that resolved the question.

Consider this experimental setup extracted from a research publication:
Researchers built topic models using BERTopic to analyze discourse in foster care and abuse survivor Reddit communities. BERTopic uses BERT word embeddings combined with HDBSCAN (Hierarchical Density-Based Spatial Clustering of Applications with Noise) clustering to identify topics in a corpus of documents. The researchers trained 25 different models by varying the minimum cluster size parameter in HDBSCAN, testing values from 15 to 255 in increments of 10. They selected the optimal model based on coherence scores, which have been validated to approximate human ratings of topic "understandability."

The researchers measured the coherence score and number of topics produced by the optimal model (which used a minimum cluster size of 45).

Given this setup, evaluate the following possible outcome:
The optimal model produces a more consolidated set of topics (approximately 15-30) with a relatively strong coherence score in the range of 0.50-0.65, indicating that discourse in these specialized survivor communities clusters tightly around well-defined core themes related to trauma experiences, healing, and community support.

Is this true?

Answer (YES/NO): NO